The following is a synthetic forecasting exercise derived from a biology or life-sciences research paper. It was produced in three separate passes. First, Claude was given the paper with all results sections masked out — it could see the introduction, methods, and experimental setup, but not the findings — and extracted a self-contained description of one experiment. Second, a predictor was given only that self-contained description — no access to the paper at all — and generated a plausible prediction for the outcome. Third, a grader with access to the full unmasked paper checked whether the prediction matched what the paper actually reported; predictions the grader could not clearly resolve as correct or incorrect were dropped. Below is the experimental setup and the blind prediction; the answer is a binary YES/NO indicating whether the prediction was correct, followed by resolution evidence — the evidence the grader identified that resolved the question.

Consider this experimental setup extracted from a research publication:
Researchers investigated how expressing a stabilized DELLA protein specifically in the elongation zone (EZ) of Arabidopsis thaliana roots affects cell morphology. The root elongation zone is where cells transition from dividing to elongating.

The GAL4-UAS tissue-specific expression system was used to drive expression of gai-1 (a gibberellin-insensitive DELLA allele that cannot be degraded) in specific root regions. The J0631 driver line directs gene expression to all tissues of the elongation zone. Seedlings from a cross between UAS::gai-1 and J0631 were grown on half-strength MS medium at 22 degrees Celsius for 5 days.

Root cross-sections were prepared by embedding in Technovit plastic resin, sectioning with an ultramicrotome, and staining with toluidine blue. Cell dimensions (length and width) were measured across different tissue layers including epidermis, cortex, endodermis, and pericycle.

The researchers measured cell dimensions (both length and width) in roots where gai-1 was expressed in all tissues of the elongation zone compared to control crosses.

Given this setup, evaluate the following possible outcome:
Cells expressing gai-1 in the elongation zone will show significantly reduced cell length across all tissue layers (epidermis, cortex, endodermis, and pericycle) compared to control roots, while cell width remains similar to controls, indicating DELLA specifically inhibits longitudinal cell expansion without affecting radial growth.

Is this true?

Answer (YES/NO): NO